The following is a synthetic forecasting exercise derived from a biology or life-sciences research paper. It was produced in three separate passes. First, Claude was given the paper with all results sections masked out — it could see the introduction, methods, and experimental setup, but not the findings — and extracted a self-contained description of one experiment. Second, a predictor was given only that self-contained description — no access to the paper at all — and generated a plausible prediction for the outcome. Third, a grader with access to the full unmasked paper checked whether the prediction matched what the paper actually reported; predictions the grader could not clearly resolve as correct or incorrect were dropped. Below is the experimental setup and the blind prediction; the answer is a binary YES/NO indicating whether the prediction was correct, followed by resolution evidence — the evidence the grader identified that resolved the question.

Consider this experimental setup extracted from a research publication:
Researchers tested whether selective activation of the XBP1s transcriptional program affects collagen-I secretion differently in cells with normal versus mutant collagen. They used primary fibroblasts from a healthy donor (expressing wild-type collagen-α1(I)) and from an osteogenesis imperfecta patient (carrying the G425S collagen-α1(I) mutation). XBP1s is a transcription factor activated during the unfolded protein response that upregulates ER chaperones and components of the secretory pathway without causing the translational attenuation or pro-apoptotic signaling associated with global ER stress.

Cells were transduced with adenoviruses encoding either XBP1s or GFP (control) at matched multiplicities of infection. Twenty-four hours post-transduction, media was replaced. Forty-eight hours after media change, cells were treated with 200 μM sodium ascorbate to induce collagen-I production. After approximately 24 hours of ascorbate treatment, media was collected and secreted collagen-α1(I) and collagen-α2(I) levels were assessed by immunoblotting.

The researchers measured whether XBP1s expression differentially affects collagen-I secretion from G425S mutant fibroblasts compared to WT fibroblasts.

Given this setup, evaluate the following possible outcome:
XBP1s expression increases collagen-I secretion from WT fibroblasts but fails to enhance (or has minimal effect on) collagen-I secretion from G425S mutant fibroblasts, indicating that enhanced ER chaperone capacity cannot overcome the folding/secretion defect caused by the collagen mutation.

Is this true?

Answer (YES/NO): NO